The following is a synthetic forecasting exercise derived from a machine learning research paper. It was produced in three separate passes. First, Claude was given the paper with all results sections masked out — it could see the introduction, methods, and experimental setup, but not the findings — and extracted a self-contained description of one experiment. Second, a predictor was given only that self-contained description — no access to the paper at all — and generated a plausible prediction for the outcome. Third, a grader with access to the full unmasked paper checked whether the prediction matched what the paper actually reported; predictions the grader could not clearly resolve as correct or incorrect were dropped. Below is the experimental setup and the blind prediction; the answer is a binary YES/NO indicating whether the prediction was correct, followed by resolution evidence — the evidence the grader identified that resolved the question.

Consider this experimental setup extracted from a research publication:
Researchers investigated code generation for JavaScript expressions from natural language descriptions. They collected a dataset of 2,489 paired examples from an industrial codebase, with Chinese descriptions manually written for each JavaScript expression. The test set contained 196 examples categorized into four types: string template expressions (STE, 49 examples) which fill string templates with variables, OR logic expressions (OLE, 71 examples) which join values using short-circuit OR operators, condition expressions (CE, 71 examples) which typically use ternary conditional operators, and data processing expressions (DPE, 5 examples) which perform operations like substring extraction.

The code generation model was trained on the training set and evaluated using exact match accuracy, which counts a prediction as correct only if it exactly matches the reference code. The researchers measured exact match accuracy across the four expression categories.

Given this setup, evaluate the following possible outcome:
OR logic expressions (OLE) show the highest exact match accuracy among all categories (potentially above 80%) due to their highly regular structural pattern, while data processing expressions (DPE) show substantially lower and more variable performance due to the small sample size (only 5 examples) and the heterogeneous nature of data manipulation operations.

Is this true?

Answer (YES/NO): NO